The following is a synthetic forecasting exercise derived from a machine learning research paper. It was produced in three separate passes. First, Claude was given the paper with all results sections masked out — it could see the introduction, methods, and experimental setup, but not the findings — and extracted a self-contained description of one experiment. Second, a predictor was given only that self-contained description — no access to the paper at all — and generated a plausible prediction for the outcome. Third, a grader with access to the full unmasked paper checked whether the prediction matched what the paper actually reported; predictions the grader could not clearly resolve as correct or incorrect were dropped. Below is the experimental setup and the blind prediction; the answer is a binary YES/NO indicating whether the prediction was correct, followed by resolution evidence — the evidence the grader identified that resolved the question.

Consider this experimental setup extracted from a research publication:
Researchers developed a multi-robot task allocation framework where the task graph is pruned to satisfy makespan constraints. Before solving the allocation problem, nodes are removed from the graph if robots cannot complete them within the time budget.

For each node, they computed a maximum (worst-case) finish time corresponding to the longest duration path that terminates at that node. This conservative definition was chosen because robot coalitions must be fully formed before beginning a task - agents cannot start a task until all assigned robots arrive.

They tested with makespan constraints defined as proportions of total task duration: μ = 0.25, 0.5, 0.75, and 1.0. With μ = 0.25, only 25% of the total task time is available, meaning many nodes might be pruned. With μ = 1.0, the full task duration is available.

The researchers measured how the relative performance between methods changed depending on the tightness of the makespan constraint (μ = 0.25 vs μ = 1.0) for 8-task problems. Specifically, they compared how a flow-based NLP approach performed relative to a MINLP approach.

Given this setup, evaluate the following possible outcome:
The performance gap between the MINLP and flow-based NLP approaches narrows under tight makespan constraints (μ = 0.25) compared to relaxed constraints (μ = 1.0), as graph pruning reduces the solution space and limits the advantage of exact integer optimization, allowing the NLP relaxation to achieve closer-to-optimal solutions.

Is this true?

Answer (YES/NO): NO